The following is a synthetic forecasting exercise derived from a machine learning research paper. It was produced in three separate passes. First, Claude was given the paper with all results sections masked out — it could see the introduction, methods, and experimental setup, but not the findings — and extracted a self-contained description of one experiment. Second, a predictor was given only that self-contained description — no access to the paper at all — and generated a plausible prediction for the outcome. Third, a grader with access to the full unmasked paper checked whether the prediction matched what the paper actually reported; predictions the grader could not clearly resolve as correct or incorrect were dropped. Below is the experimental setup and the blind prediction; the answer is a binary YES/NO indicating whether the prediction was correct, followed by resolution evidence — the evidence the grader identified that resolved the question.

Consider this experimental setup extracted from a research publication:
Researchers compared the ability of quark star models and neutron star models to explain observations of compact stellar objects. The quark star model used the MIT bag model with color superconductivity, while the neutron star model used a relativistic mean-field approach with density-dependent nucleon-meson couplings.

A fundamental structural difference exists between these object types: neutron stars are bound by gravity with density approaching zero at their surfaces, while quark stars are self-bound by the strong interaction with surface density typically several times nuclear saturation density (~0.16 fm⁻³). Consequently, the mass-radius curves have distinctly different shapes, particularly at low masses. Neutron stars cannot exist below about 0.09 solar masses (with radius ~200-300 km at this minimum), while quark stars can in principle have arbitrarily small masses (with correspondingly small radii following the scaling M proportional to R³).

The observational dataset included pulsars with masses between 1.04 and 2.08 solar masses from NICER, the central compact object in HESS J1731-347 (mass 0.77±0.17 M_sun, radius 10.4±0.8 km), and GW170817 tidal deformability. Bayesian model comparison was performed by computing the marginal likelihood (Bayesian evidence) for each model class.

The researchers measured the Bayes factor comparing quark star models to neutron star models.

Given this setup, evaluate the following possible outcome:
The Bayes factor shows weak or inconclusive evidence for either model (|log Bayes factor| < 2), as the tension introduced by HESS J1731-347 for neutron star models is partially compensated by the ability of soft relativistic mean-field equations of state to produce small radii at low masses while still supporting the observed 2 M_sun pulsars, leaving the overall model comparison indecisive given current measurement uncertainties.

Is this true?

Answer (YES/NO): NO